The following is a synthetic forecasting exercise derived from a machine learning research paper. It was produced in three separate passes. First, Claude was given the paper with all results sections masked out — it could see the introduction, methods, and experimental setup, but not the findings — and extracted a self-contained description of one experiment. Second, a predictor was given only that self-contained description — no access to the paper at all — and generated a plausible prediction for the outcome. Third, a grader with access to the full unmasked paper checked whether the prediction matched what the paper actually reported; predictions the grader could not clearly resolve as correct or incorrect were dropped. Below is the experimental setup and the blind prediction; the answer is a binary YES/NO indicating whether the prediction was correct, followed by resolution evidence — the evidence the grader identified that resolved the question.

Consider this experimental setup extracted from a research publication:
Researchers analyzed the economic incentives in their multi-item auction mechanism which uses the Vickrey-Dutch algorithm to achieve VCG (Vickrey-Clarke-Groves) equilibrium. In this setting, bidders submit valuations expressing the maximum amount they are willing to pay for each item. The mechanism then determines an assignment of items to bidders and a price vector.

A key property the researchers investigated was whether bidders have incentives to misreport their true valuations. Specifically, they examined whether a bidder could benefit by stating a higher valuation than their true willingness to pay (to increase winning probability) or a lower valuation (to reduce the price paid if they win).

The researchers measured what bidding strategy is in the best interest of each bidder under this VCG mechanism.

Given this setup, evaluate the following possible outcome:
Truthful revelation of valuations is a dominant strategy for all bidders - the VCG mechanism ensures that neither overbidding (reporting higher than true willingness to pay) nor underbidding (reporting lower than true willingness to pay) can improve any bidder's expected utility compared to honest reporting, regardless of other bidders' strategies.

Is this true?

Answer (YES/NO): YES